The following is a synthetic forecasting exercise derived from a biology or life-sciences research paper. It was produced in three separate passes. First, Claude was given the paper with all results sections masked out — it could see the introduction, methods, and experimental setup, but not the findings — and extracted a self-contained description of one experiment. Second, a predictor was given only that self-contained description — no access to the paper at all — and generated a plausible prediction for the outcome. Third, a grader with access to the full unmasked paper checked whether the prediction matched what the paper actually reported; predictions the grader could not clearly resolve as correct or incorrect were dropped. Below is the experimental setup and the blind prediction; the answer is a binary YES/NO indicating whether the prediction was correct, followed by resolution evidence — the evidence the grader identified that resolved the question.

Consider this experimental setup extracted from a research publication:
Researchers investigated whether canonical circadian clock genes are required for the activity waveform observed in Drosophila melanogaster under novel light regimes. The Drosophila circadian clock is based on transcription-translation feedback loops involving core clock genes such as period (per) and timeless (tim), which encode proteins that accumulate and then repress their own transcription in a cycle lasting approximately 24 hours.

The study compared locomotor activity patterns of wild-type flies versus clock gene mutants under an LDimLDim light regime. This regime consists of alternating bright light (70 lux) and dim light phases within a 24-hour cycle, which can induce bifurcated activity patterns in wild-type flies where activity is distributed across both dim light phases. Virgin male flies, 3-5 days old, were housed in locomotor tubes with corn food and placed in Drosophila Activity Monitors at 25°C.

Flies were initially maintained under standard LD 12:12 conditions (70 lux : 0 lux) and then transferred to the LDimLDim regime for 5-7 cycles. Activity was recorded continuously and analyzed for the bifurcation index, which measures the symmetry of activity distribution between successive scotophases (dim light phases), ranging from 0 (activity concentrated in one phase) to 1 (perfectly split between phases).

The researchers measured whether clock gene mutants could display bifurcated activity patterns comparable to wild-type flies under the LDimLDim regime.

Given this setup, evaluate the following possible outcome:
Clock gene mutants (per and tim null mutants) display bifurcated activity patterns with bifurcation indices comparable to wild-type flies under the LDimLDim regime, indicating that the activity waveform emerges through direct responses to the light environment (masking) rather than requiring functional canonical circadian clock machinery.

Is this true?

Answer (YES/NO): NO